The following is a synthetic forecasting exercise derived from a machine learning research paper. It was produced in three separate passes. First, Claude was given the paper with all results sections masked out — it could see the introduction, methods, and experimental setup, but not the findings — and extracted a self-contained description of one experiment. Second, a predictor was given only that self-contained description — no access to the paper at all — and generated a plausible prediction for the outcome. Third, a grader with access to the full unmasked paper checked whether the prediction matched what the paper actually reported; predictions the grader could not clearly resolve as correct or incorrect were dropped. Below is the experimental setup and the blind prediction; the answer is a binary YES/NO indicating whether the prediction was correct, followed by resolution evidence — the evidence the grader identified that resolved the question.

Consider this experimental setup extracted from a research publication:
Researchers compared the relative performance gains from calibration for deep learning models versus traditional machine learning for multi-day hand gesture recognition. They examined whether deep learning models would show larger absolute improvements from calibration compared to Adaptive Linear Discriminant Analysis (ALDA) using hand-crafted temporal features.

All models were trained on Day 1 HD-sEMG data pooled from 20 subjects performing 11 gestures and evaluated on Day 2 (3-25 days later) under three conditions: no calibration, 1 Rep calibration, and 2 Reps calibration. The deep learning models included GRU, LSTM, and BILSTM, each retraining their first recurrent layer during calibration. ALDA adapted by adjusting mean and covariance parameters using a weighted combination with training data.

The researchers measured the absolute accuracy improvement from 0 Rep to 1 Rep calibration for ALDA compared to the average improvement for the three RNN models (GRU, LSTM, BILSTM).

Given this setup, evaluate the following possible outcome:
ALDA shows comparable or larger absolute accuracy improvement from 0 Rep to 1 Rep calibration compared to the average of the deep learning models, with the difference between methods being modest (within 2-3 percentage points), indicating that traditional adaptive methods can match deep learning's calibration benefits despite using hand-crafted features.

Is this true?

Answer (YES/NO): NO